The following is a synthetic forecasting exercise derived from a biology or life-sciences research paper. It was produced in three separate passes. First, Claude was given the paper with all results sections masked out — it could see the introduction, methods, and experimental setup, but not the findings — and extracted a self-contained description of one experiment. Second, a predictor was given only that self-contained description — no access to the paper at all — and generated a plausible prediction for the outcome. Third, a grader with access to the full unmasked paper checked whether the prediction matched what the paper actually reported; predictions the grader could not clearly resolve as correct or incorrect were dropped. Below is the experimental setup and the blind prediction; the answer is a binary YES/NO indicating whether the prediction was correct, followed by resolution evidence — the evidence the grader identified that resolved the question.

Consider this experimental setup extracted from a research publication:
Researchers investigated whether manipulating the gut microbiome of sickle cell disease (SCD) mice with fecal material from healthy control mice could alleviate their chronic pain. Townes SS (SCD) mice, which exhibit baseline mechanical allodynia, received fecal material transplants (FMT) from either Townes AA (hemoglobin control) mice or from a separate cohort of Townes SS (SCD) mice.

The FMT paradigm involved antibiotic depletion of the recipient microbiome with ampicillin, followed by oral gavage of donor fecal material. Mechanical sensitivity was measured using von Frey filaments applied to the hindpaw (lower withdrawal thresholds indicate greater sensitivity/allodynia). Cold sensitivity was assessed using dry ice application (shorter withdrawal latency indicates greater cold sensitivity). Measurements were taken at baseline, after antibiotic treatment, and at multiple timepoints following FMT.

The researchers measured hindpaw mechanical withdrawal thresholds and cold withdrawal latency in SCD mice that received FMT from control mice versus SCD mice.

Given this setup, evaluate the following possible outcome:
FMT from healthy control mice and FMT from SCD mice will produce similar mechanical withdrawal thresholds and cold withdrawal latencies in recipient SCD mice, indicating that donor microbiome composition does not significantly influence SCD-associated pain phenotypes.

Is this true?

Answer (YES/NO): NO